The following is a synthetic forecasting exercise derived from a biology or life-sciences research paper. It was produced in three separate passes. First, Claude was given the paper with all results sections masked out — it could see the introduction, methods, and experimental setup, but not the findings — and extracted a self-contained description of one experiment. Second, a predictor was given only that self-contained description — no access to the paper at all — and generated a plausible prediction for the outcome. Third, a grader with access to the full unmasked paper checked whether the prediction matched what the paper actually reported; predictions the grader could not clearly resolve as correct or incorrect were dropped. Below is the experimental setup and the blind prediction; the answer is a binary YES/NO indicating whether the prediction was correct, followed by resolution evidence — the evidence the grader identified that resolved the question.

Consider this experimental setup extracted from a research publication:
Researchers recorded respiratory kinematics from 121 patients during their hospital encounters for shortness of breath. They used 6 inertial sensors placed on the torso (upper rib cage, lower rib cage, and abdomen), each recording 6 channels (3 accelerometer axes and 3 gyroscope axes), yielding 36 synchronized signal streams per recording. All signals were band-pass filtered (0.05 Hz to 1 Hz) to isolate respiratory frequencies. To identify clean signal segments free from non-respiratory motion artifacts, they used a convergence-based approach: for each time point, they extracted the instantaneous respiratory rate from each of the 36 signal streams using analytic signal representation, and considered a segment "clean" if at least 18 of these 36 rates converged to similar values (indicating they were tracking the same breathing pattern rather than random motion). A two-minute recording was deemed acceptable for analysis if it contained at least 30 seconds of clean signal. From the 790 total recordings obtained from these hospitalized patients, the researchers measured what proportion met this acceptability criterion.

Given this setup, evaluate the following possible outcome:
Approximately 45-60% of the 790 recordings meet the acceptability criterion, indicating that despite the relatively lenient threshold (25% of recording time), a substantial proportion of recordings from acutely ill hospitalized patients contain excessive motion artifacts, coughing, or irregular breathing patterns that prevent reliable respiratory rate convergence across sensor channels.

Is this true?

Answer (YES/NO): NO